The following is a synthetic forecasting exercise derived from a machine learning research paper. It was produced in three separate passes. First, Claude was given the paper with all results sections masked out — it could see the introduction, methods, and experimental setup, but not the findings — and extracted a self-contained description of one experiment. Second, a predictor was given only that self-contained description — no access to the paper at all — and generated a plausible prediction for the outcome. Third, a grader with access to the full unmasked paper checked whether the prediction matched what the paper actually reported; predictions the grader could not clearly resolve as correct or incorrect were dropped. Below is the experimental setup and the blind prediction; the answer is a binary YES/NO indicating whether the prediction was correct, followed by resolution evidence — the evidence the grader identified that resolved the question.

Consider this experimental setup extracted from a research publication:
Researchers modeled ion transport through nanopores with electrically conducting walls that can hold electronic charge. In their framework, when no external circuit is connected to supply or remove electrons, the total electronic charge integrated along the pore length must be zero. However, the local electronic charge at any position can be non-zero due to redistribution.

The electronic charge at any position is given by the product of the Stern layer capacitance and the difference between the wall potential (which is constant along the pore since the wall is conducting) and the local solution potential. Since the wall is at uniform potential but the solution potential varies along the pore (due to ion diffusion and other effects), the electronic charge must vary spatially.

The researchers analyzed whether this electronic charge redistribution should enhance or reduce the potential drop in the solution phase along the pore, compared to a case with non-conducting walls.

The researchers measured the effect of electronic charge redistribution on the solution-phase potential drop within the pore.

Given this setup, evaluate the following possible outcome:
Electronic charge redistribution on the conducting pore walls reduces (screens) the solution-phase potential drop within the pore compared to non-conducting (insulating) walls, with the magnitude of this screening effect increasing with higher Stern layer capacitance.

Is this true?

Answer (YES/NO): YES